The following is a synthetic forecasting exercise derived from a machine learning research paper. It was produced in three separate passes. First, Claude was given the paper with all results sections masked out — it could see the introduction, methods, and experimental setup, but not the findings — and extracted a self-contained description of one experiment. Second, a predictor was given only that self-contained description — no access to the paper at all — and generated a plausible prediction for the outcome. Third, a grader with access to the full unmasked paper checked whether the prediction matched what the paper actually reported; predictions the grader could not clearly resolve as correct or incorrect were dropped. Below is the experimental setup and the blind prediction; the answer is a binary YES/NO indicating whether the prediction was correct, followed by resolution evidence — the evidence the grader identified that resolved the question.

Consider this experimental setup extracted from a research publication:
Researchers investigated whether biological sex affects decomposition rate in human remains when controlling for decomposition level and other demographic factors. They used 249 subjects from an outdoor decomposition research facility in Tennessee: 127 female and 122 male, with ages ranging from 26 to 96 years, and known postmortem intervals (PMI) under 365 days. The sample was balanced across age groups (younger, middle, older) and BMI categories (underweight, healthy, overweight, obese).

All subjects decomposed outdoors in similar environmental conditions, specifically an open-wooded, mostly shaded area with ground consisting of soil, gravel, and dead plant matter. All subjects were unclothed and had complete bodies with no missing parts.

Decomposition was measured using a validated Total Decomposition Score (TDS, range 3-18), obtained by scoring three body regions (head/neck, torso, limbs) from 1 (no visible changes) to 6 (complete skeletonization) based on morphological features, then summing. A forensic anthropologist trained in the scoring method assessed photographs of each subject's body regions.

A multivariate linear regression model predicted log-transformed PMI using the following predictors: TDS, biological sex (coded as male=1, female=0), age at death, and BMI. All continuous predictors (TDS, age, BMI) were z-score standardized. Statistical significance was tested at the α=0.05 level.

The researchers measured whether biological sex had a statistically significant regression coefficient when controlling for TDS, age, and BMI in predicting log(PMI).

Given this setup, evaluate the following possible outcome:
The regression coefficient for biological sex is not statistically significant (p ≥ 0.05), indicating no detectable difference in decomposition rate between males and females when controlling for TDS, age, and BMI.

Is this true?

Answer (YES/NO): YES